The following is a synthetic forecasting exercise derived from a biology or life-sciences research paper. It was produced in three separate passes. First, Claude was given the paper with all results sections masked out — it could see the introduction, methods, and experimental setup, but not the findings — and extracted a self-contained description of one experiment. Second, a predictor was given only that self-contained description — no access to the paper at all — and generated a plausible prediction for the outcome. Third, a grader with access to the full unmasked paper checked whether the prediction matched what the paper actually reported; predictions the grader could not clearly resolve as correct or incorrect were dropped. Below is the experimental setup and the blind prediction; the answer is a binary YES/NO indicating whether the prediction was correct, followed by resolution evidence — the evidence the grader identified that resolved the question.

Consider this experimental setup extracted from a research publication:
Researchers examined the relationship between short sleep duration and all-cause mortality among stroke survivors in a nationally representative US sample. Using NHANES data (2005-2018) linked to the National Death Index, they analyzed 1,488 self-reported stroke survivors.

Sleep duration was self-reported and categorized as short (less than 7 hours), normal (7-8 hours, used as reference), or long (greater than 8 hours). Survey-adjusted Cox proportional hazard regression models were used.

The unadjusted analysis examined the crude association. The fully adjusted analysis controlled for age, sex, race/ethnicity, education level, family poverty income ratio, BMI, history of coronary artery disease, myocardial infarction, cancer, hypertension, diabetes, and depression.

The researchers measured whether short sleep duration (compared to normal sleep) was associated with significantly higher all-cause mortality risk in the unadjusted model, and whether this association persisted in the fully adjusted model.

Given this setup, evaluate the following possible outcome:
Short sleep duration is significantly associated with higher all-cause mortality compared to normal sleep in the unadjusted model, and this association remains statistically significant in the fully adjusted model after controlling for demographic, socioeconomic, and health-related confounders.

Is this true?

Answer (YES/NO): NO